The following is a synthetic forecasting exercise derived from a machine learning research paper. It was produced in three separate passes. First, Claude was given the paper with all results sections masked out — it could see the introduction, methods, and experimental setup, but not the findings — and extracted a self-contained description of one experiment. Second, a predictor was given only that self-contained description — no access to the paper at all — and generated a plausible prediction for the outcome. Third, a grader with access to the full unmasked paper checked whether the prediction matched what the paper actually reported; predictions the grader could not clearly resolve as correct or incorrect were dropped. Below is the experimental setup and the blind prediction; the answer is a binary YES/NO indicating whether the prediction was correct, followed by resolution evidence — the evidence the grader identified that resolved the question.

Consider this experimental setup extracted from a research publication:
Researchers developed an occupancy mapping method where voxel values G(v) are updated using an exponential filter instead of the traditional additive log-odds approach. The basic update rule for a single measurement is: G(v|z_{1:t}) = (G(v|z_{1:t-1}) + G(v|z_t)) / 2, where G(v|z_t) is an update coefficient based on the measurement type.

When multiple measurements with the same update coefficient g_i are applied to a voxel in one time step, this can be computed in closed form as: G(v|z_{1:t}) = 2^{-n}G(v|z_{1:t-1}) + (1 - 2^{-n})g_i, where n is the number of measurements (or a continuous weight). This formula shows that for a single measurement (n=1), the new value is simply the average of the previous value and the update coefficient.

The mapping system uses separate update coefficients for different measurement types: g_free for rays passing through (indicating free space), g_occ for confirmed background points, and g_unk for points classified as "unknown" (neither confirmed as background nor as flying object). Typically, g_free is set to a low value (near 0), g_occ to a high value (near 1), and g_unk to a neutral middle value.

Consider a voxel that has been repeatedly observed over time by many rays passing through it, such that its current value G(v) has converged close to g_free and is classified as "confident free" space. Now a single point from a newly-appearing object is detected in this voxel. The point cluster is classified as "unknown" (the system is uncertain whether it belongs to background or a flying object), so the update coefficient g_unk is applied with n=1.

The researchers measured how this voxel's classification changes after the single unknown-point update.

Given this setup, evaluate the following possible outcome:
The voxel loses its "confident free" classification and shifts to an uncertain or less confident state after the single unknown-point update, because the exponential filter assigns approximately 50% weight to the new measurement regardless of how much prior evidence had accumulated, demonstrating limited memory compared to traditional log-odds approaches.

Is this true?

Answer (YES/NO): NO